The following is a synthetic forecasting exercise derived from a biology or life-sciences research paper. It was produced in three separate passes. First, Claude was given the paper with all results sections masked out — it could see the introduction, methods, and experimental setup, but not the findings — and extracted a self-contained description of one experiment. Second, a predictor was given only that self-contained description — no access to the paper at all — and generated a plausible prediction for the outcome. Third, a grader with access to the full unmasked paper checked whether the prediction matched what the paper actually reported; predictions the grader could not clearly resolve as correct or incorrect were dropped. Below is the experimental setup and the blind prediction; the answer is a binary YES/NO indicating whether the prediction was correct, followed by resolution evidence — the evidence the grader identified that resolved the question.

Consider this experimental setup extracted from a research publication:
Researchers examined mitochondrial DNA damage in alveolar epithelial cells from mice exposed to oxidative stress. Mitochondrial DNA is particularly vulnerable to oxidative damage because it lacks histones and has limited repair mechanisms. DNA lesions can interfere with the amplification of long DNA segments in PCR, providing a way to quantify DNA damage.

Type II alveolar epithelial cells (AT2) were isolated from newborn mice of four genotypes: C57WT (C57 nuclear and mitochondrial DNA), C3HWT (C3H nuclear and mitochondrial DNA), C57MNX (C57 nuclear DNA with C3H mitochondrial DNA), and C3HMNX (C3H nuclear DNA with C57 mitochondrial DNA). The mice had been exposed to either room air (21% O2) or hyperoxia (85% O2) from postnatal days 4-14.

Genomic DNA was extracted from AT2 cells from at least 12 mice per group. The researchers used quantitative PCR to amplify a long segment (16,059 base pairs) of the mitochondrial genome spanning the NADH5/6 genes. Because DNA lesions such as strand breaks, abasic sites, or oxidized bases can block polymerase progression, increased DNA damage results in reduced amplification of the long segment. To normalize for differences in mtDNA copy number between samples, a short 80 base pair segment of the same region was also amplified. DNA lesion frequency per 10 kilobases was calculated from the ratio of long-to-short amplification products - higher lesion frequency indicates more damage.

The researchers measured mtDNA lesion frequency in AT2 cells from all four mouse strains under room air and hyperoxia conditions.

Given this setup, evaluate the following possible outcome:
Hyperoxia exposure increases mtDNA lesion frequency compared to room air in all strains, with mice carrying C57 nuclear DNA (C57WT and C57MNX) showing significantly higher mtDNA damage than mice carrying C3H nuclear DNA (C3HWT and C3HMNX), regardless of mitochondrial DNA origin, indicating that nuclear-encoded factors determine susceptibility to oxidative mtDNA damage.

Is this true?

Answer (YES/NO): NO